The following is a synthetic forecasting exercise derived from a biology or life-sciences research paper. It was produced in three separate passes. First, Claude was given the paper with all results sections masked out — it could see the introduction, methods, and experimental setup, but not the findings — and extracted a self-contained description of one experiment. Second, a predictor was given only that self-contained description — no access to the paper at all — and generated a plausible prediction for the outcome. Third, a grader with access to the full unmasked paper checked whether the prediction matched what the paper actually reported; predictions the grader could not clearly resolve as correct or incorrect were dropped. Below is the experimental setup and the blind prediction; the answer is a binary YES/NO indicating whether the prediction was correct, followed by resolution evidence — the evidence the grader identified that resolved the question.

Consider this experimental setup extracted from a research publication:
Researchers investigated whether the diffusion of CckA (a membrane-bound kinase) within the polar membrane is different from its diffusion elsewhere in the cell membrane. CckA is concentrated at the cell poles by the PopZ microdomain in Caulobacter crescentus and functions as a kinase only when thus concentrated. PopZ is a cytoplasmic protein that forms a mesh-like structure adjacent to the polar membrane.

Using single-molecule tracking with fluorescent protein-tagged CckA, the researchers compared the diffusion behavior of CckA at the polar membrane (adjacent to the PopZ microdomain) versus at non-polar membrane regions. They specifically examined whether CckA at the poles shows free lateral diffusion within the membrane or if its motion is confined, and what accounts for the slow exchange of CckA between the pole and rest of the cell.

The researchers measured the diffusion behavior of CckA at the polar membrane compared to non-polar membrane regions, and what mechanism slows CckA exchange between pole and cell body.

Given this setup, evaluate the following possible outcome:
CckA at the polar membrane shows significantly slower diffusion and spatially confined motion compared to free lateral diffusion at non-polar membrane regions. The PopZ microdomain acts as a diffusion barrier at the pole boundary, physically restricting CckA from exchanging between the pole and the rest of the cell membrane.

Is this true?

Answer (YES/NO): NO